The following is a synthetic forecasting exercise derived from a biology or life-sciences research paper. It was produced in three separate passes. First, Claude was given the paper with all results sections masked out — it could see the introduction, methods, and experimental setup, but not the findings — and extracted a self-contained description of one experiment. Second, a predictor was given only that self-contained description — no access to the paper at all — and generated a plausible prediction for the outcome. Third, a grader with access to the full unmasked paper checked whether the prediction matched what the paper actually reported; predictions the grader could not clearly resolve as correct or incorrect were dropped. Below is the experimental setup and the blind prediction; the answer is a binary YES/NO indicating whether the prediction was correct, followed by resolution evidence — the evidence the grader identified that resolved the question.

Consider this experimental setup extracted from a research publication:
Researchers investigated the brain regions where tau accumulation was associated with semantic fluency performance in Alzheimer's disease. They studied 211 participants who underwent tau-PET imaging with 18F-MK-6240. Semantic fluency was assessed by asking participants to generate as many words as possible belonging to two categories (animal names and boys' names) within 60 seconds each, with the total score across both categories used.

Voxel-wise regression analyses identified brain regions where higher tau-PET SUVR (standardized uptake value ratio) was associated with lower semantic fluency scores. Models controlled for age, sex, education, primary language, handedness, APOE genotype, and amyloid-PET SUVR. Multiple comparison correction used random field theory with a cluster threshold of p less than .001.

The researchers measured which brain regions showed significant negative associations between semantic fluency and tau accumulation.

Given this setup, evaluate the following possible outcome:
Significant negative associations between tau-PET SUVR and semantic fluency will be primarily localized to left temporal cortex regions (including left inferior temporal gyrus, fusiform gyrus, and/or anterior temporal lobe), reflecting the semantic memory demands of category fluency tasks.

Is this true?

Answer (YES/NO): NO